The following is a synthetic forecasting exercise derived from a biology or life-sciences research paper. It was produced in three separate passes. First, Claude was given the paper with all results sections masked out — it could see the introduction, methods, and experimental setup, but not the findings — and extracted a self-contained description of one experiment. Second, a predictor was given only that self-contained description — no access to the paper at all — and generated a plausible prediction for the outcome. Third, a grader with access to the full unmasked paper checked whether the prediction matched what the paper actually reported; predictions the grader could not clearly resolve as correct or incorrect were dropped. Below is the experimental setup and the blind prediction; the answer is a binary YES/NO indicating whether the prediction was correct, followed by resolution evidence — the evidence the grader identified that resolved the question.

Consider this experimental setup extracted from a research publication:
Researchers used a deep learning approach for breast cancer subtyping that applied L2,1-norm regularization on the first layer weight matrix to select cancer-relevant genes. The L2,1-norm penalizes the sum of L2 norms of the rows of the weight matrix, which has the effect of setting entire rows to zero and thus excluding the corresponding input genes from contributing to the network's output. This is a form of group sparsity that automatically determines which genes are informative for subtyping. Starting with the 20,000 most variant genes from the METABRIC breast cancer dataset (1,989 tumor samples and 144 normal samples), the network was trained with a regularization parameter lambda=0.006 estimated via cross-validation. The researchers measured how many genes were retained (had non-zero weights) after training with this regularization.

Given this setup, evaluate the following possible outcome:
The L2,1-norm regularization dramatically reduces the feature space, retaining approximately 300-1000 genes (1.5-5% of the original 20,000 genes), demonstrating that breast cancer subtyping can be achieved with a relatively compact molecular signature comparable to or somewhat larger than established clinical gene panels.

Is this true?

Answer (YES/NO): NO